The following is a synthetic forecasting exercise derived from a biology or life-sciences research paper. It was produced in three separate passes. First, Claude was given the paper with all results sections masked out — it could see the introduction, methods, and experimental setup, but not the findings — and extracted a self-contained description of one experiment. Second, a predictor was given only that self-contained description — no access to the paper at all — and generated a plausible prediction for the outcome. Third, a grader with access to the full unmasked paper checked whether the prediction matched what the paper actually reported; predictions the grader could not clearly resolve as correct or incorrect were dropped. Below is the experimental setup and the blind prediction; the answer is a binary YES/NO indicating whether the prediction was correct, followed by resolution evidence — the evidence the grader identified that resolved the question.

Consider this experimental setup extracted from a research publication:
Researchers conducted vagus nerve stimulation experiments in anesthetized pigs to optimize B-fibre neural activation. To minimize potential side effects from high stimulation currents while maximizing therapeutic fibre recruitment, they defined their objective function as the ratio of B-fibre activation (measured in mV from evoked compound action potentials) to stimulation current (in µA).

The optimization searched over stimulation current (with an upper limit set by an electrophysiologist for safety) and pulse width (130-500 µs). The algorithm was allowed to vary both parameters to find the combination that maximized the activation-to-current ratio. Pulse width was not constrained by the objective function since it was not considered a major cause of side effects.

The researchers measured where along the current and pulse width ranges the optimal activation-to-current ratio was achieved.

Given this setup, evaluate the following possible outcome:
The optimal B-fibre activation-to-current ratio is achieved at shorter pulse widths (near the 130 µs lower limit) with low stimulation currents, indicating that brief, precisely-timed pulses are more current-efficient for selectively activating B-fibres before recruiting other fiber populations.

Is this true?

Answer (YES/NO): NO